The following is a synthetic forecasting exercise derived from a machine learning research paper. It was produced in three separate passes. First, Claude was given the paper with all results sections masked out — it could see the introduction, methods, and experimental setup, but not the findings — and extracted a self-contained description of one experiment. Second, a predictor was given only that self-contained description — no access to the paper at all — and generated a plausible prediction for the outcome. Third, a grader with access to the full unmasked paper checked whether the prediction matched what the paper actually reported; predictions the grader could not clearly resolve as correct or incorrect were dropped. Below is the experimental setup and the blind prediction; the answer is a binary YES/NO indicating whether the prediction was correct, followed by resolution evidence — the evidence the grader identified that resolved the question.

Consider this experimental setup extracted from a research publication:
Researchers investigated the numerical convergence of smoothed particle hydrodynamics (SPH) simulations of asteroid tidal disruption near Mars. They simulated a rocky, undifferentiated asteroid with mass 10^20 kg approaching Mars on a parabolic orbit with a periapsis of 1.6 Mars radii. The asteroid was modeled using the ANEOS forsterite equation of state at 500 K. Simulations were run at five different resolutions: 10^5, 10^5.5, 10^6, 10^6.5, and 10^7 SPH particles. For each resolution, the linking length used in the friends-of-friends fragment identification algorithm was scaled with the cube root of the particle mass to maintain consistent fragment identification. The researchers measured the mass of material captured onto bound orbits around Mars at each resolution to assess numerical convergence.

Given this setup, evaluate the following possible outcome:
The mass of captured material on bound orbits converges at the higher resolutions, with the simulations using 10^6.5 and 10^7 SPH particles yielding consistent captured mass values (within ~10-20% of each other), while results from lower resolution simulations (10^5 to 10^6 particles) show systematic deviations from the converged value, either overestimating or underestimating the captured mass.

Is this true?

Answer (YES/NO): NO